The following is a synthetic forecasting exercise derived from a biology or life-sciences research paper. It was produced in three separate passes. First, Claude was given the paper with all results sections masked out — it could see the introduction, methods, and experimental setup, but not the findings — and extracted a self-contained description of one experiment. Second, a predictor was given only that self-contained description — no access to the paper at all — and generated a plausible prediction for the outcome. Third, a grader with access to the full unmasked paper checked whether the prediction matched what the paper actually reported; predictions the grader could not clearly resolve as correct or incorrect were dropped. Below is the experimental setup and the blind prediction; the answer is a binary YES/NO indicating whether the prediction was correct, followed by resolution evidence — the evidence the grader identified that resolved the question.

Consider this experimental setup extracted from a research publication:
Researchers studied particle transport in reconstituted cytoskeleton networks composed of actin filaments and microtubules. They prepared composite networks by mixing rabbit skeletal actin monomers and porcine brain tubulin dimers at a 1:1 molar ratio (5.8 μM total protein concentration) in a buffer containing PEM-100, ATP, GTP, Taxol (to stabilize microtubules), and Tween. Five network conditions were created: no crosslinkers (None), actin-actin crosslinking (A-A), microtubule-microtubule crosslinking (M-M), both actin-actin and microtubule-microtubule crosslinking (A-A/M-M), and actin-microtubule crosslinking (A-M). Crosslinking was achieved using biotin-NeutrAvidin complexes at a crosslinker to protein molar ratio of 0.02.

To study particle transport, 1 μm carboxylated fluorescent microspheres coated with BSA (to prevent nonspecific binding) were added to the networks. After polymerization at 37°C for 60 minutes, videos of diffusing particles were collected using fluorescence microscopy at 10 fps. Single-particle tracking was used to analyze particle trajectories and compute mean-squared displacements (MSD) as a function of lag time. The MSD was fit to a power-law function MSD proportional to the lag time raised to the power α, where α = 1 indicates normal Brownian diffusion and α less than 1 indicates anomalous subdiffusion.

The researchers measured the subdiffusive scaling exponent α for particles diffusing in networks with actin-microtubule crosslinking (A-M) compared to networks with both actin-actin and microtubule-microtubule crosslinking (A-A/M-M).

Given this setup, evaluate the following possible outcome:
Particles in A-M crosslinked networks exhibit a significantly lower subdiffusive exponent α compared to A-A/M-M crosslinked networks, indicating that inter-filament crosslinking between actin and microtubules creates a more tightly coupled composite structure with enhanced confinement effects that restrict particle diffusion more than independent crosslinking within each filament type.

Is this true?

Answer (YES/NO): YES